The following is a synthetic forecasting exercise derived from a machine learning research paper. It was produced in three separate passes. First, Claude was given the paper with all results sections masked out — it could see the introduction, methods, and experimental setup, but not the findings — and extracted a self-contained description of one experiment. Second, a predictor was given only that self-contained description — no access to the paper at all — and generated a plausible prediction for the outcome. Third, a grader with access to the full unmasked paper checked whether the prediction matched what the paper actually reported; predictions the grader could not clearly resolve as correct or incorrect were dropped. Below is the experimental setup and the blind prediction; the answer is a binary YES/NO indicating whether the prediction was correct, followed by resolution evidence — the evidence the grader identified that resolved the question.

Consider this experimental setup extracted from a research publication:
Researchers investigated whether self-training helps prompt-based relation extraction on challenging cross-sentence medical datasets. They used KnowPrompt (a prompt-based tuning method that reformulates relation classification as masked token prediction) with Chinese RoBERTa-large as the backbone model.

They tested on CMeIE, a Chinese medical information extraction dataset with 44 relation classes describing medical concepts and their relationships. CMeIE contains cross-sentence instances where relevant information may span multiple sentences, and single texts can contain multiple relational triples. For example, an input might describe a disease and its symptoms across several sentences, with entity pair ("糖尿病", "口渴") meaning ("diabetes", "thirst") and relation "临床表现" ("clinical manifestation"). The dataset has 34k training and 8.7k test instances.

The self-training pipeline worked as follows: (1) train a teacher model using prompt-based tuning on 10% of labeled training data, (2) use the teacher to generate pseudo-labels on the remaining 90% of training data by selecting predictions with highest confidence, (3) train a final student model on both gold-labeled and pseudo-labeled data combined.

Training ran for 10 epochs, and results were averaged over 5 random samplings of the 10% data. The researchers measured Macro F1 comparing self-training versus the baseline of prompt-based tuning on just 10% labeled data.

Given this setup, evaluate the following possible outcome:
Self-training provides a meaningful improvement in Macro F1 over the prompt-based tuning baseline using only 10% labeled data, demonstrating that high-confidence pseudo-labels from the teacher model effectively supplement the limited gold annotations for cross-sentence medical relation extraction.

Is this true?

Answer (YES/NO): NO